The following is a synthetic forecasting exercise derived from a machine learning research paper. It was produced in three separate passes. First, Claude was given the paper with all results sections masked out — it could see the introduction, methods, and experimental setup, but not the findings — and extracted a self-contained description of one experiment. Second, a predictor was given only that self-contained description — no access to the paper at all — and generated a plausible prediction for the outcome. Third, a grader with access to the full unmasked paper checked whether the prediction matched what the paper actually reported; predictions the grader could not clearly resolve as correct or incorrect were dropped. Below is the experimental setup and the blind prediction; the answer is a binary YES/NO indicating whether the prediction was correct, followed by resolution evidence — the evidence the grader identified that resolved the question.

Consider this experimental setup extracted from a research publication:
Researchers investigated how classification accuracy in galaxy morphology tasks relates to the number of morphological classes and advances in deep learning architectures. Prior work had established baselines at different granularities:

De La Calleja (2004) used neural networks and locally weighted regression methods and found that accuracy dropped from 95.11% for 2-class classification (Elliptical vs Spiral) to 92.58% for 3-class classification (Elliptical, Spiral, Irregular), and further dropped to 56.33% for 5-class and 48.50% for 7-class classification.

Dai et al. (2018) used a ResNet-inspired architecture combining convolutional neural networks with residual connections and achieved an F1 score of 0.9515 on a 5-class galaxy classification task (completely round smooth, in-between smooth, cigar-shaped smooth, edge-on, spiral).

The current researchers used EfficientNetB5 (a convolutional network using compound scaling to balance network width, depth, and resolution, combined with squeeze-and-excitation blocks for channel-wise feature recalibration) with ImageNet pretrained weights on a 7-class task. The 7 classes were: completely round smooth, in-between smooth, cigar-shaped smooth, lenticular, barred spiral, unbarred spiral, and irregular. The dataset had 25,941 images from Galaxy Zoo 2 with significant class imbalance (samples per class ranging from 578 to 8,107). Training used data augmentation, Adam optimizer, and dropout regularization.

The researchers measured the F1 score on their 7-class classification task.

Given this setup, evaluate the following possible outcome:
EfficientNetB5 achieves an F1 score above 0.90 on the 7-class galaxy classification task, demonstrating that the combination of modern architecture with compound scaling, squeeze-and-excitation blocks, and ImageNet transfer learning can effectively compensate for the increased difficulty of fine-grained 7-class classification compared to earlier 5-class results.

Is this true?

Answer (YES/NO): NO